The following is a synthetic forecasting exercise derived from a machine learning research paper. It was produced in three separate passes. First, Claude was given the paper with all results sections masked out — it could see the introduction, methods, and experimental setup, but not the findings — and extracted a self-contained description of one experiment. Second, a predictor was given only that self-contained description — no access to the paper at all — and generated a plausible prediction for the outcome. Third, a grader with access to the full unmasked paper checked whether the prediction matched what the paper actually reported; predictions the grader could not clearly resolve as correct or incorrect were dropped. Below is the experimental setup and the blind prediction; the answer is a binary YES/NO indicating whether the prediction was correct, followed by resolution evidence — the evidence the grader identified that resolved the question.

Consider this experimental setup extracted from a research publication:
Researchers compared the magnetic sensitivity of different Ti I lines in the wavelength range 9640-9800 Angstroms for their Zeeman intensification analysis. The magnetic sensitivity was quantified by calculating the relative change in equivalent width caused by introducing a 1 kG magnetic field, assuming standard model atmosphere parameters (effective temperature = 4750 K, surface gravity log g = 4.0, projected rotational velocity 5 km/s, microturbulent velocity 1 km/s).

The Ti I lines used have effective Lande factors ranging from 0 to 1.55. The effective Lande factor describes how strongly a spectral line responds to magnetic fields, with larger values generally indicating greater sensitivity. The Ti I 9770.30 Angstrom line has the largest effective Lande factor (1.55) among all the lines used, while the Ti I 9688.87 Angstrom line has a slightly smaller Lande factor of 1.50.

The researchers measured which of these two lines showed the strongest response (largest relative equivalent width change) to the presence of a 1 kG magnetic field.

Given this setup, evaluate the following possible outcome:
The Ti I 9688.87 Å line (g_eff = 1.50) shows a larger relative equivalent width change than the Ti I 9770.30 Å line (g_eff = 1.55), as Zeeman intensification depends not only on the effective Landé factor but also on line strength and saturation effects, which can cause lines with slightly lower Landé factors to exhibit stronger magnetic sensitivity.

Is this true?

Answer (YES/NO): YES